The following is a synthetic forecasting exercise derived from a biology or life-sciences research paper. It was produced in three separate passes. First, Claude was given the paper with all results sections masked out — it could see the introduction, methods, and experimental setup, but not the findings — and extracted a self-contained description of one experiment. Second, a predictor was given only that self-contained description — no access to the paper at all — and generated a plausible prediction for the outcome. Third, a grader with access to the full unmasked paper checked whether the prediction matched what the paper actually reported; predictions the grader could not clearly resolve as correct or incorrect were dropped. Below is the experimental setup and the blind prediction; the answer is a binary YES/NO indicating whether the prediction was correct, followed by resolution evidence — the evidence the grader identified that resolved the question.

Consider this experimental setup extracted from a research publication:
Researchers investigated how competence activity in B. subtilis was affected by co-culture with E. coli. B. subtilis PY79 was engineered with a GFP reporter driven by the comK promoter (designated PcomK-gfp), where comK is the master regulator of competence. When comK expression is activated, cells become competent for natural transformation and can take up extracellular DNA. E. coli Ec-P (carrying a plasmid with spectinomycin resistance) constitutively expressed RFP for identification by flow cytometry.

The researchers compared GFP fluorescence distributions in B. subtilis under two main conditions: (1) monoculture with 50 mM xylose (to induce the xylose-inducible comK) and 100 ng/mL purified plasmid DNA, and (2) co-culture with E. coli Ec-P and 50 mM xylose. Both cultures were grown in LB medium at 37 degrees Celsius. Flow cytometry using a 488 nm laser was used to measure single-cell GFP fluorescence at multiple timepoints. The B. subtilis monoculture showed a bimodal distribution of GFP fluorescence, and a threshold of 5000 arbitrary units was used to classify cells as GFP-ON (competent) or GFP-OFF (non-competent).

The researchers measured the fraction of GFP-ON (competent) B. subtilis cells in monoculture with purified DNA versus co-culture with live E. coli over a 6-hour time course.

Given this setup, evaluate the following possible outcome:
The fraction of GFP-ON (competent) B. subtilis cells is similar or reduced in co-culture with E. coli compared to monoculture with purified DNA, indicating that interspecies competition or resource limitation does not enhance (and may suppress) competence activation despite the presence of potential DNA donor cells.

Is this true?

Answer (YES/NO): YES